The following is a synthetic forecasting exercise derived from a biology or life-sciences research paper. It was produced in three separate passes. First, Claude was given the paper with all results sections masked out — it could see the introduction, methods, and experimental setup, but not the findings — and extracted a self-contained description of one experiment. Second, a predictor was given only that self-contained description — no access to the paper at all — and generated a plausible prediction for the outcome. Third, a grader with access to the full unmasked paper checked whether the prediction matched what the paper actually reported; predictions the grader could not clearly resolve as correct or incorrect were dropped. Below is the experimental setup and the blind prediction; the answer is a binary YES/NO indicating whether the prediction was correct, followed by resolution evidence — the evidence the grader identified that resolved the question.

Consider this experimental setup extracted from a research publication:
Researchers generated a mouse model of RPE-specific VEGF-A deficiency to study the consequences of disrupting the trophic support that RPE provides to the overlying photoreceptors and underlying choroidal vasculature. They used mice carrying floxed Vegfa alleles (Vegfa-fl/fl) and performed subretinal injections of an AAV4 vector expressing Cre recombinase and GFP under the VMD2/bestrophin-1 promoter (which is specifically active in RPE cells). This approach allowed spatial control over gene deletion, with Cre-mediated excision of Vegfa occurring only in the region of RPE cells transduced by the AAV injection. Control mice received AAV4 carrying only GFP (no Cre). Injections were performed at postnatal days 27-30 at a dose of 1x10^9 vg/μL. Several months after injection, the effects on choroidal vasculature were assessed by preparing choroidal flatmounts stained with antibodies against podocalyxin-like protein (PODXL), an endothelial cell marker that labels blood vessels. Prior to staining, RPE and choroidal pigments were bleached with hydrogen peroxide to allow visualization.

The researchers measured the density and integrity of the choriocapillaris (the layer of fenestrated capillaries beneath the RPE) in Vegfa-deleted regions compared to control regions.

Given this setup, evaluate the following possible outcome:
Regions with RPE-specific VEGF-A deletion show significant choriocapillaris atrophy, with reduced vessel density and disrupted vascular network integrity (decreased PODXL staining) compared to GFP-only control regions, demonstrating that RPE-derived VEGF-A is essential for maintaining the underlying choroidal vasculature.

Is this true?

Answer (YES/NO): YES